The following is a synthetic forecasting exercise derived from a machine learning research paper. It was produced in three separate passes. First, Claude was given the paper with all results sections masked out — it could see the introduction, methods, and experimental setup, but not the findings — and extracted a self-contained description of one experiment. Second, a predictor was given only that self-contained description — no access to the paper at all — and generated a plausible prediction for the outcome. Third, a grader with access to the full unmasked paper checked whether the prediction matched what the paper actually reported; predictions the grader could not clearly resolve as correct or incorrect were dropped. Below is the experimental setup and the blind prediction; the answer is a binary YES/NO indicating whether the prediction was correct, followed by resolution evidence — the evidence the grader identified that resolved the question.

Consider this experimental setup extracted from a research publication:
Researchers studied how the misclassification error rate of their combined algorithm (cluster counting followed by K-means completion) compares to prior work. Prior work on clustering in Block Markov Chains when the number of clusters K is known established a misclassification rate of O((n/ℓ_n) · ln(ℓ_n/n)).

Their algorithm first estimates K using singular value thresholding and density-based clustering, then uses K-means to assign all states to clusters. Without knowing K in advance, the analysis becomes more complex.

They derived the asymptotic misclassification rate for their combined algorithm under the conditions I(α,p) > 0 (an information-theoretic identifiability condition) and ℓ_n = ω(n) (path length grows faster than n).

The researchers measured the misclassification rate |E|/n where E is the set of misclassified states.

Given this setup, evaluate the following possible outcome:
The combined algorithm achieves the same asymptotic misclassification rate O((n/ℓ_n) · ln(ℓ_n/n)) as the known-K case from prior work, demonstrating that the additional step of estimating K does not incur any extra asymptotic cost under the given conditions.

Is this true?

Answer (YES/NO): NO